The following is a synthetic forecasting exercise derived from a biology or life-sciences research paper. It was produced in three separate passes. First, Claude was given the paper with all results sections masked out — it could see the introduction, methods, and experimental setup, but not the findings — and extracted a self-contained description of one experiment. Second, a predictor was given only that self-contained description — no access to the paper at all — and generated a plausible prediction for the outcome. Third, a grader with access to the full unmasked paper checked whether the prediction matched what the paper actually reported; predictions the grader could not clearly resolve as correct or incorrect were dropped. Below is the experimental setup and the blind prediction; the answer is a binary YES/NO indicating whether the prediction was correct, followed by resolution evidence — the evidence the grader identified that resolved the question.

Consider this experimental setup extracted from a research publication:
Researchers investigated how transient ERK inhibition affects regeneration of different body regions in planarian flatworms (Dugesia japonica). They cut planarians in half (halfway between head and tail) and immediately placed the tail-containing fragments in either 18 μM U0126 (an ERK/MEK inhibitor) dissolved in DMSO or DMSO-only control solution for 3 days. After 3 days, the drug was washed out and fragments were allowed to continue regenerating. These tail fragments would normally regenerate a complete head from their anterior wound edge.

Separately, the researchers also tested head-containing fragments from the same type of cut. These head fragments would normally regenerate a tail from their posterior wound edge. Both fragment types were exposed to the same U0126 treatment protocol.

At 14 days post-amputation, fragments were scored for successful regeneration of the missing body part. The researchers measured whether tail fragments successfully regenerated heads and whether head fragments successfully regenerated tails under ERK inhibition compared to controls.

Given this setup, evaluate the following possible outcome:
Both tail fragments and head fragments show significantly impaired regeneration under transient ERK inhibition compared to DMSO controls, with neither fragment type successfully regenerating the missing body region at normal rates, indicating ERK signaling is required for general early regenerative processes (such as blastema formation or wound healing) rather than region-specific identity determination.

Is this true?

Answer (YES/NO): NO